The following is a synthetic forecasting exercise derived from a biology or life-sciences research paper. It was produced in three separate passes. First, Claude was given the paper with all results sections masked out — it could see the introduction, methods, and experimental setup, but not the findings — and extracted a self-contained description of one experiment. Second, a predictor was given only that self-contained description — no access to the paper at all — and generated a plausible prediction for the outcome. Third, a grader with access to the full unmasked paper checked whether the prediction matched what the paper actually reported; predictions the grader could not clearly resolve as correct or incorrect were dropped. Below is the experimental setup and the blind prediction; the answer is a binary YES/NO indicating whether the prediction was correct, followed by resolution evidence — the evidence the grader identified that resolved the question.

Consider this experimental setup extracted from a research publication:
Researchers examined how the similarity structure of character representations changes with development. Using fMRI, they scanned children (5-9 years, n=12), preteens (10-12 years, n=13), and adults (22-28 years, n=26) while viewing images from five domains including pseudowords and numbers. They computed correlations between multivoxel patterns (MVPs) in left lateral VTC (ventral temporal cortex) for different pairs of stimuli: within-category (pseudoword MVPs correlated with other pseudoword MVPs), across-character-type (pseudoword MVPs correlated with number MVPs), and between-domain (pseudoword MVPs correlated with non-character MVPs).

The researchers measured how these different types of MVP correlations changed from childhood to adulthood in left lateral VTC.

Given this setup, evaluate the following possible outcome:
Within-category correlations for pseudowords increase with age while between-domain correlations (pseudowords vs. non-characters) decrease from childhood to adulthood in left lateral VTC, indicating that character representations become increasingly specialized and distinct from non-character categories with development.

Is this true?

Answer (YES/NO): YES